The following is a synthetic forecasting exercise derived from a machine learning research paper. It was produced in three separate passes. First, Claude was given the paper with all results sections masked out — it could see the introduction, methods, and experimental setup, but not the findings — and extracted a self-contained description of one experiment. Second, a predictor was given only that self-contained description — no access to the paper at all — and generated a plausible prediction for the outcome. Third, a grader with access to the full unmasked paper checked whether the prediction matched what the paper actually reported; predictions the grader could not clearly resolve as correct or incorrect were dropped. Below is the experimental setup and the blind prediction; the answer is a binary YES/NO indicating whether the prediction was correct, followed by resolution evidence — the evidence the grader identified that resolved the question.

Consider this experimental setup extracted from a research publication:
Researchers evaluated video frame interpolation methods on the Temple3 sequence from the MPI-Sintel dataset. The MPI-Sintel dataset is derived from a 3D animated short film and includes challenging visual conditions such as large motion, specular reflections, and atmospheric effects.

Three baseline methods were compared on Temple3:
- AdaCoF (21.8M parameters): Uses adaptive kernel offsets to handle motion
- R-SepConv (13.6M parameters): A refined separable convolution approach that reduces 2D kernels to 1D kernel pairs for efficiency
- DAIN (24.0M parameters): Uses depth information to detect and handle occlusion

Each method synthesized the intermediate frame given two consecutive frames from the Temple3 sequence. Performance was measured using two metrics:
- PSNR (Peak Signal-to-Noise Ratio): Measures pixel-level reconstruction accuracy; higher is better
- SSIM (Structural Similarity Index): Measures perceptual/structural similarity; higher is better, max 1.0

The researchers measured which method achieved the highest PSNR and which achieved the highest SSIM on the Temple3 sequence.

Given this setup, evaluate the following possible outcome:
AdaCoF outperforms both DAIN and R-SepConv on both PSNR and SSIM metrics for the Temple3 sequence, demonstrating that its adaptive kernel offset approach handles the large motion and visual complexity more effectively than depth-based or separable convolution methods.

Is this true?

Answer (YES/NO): NO